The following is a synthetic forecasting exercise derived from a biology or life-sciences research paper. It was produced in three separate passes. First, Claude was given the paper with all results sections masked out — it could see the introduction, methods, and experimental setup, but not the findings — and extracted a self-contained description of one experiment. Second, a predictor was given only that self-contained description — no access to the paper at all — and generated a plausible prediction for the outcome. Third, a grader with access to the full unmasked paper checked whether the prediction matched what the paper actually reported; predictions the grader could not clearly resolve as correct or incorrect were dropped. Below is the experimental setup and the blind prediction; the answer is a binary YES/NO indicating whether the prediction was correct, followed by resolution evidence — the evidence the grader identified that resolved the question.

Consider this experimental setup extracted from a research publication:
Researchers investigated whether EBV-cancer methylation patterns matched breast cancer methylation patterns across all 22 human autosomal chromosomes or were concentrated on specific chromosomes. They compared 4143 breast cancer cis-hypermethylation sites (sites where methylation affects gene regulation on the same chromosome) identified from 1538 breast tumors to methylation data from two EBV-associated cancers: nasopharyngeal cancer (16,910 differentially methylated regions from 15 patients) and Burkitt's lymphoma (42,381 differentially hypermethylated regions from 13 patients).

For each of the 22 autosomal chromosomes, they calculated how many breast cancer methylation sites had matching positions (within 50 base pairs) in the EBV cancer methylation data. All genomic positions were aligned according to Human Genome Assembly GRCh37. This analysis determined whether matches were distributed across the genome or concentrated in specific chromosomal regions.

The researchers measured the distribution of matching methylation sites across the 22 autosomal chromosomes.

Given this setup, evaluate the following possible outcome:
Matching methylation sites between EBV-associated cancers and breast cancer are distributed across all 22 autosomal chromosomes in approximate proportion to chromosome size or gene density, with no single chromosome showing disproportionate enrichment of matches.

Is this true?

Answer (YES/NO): NO